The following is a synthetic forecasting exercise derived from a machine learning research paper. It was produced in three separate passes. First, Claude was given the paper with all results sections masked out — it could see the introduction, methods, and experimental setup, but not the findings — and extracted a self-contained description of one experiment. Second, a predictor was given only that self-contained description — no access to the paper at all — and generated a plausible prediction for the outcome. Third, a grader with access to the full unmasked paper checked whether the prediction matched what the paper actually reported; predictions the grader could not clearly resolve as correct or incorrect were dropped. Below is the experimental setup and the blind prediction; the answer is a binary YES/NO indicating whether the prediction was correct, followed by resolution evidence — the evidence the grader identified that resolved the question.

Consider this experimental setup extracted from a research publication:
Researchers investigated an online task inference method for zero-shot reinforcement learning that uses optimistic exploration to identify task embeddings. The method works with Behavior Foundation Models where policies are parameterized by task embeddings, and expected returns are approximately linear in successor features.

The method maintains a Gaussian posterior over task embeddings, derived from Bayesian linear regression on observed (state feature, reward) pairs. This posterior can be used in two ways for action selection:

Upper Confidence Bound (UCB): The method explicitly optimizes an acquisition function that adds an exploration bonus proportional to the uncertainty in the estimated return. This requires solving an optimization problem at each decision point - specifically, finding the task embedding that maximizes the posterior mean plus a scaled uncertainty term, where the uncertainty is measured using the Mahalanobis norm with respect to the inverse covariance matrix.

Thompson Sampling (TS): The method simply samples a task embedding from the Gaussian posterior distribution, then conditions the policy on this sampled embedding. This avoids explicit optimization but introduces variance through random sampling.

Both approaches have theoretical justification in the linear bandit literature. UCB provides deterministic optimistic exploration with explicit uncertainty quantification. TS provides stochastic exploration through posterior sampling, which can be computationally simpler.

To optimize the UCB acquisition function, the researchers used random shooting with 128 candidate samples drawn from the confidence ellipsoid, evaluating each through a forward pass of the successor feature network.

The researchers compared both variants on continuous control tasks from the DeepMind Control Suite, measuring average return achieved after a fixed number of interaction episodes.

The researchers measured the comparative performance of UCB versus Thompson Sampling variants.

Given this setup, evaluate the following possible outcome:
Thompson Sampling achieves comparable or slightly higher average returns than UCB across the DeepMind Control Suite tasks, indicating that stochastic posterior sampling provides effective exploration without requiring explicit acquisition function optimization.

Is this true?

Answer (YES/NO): NO